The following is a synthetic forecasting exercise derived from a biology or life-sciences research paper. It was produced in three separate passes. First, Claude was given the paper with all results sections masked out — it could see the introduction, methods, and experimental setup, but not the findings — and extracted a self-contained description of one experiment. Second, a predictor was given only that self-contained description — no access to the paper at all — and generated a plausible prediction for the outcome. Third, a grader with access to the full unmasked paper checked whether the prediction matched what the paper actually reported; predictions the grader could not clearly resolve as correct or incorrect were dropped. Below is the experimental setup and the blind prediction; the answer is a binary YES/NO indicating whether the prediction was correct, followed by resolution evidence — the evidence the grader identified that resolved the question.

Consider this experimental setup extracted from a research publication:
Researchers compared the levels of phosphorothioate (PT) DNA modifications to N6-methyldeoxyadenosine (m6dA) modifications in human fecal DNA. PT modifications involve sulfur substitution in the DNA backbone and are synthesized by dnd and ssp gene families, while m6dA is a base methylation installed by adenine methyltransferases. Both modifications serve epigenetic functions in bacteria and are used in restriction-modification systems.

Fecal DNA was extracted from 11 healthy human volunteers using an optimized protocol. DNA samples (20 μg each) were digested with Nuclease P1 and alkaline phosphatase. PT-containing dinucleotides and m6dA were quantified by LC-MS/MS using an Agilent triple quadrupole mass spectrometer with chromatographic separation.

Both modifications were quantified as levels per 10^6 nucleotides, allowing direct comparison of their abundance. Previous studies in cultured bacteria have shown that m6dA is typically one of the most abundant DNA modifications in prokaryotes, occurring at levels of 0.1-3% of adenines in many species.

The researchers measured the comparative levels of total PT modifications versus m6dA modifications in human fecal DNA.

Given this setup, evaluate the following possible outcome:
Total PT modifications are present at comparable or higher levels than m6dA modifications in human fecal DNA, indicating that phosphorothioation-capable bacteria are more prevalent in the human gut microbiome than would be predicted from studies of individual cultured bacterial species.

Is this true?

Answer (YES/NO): NO